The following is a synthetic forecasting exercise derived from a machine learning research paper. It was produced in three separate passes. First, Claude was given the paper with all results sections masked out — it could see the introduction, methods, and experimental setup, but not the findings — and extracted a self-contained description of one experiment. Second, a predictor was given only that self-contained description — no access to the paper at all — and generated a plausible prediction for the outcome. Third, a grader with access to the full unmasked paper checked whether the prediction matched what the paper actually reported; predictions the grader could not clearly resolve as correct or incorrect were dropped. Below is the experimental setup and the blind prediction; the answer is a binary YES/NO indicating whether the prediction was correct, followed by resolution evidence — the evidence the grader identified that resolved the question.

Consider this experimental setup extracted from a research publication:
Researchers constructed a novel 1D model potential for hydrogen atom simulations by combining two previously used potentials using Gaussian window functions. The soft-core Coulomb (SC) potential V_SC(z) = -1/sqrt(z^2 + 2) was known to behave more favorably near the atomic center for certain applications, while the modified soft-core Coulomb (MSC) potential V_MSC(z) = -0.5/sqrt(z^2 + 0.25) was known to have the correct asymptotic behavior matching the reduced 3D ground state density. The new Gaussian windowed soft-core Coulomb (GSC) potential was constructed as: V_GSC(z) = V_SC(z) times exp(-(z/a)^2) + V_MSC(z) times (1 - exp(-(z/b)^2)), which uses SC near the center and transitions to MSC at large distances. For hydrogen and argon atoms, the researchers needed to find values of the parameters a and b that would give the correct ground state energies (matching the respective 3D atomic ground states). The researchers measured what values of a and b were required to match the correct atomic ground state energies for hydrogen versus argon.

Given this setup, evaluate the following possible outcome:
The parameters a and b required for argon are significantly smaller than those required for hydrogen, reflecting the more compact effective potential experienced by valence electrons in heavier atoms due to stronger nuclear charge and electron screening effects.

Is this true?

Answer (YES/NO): NO